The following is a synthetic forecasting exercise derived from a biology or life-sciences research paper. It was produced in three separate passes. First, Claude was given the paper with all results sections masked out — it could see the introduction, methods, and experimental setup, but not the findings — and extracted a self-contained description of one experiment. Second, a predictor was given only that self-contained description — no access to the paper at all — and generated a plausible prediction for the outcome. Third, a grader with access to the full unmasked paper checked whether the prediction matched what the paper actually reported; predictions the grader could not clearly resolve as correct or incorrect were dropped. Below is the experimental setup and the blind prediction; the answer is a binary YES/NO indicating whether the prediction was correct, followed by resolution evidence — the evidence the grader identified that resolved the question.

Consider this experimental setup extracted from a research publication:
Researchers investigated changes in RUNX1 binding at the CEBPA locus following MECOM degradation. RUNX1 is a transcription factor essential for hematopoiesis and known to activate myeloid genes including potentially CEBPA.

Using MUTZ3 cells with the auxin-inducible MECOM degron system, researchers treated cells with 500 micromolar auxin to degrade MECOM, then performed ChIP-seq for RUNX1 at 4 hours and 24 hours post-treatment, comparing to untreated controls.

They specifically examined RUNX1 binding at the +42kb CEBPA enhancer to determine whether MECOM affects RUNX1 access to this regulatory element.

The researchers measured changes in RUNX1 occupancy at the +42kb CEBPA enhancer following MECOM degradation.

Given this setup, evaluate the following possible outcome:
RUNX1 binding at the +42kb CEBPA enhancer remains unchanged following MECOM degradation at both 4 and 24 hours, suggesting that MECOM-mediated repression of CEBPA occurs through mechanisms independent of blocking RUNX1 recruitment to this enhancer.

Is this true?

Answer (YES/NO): NO